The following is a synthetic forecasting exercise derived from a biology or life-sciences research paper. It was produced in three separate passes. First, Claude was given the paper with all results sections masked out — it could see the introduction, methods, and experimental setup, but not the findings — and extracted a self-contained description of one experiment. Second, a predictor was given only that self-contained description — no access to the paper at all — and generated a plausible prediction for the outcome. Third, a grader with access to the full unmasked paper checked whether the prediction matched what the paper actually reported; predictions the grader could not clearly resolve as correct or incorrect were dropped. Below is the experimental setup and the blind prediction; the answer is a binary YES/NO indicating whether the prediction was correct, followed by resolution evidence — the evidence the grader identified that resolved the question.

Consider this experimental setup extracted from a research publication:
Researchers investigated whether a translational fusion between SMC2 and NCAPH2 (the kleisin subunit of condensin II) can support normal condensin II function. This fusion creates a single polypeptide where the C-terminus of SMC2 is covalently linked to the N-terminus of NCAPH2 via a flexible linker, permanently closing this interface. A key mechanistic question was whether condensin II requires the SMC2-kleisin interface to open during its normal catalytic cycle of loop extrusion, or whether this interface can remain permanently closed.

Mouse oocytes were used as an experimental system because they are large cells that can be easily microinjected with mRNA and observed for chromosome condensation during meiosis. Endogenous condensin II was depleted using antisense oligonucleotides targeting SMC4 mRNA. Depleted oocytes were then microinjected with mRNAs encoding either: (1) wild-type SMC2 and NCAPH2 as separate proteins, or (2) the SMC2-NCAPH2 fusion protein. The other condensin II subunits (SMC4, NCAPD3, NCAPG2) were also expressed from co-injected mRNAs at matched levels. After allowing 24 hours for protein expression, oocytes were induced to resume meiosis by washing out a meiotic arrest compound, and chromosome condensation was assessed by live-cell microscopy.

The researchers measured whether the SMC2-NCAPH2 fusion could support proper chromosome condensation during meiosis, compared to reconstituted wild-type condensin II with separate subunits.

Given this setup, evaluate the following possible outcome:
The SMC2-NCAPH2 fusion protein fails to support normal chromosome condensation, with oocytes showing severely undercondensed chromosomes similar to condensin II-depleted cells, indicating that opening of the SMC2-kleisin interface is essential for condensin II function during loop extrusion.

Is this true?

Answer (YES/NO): NO